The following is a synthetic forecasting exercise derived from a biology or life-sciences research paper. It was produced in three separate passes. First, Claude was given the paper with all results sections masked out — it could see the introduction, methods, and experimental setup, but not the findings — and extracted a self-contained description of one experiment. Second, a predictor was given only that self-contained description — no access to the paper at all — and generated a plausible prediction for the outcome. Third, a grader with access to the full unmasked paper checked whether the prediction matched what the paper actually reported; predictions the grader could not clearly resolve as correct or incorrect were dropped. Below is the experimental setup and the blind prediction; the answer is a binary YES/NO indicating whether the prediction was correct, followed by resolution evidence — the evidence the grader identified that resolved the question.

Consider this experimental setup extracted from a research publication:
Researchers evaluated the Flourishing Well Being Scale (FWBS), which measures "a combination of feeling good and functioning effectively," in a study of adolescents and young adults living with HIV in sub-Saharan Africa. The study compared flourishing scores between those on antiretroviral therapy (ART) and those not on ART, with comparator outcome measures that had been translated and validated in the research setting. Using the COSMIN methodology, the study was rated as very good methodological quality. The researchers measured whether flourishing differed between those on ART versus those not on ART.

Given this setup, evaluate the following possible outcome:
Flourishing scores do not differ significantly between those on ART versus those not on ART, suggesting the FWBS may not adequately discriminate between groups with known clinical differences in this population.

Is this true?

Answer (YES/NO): YES